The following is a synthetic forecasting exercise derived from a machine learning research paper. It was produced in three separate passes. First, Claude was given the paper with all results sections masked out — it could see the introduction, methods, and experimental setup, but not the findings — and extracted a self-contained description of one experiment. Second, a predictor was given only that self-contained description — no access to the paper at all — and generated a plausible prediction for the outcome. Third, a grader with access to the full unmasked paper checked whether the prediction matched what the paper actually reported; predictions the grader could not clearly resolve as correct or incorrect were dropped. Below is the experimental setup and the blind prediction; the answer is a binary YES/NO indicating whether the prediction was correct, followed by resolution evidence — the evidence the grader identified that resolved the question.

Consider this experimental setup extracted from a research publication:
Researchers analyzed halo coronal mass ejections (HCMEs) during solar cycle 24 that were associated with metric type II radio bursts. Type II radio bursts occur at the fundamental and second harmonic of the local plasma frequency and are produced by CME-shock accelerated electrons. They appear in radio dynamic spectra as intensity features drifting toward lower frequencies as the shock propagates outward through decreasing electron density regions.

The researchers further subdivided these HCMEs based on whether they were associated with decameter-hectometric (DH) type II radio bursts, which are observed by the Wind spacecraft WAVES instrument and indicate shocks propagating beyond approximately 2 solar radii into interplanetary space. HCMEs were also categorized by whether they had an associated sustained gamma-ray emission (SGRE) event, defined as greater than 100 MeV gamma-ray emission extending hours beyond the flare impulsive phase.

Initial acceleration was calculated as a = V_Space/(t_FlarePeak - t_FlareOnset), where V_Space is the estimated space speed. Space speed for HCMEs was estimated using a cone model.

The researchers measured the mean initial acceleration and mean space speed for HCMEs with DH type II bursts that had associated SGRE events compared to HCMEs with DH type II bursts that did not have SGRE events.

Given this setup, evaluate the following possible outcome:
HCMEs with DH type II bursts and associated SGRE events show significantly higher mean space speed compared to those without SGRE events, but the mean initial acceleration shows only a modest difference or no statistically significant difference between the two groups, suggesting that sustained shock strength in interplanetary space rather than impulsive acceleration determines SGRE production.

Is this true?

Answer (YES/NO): NO